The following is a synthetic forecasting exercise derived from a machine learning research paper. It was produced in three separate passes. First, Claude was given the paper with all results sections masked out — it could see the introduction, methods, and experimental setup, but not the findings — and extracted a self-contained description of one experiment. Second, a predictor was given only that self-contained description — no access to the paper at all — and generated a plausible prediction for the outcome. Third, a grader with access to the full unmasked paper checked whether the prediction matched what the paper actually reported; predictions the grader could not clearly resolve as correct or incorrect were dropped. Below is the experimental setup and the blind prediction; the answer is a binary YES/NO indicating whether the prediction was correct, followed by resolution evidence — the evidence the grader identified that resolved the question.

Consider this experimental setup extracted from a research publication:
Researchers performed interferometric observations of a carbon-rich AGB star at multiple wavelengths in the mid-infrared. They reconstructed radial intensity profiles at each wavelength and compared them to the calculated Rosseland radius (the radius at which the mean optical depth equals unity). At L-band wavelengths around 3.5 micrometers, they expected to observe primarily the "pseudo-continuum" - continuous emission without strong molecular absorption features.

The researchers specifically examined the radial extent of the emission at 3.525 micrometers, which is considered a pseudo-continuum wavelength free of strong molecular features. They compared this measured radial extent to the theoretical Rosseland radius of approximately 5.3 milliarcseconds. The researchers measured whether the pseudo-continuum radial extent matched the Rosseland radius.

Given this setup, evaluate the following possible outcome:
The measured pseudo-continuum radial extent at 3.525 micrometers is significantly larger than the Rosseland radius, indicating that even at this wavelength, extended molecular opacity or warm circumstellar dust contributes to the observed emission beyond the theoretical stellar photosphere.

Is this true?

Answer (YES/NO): NO